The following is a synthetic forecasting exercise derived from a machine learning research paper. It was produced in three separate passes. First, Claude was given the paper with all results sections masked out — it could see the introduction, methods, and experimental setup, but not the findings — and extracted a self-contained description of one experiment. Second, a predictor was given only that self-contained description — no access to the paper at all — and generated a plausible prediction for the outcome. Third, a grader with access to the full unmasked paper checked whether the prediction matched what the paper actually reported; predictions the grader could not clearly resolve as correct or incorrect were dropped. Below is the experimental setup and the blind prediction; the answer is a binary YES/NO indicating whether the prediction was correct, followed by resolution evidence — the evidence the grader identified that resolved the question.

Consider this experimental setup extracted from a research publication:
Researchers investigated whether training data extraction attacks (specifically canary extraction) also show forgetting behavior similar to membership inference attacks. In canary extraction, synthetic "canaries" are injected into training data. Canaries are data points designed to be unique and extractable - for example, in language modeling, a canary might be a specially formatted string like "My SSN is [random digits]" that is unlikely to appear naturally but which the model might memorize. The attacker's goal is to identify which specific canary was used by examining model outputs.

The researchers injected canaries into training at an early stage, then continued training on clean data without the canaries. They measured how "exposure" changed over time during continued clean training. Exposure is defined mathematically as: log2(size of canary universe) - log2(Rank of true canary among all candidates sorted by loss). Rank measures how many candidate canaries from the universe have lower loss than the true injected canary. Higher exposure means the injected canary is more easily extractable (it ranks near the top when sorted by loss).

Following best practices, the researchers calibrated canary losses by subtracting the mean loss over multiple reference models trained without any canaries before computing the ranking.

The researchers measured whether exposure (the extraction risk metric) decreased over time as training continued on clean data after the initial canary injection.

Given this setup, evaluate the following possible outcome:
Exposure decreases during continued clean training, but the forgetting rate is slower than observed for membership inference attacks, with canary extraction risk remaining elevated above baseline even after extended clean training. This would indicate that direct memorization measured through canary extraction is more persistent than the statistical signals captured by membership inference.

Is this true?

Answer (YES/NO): NO